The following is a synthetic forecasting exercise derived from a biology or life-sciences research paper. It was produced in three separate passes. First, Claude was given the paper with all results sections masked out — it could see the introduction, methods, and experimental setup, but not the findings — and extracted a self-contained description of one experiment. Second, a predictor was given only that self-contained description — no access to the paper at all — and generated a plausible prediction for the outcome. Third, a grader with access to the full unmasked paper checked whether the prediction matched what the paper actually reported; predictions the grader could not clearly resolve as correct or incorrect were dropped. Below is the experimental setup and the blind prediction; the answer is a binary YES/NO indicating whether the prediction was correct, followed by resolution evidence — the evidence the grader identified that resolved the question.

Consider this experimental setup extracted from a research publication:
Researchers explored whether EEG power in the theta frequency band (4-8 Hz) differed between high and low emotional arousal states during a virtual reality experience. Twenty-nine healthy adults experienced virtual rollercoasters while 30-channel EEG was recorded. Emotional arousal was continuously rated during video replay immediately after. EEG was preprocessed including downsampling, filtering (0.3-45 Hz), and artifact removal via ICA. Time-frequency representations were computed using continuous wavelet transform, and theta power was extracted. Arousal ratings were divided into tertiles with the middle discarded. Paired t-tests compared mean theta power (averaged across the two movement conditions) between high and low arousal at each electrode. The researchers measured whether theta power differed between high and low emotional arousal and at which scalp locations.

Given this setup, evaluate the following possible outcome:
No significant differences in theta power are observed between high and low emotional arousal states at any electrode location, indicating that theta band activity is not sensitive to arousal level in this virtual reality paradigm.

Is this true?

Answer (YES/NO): NO